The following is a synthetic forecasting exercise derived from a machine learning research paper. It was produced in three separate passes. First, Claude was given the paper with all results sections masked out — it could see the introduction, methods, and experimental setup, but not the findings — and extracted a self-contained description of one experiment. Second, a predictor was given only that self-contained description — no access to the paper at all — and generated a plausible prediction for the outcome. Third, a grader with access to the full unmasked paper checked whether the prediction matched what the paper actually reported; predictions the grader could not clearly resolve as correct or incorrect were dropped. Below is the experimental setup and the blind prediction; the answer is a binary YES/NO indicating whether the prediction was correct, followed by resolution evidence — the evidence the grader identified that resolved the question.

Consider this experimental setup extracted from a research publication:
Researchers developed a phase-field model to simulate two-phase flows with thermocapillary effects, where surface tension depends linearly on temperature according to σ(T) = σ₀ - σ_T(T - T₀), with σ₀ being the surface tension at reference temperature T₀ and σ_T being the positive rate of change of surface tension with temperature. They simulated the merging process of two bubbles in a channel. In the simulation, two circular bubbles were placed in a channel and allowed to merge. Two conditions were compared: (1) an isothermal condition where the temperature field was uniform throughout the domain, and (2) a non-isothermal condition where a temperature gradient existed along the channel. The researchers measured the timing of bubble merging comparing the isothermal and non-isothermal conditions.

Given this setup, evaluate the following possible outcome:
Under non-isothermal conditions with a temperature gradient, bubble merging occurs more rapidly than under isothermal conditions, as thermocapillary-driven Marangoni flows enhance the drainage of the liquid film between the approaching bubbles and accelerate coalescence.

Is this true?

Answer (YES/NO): YES